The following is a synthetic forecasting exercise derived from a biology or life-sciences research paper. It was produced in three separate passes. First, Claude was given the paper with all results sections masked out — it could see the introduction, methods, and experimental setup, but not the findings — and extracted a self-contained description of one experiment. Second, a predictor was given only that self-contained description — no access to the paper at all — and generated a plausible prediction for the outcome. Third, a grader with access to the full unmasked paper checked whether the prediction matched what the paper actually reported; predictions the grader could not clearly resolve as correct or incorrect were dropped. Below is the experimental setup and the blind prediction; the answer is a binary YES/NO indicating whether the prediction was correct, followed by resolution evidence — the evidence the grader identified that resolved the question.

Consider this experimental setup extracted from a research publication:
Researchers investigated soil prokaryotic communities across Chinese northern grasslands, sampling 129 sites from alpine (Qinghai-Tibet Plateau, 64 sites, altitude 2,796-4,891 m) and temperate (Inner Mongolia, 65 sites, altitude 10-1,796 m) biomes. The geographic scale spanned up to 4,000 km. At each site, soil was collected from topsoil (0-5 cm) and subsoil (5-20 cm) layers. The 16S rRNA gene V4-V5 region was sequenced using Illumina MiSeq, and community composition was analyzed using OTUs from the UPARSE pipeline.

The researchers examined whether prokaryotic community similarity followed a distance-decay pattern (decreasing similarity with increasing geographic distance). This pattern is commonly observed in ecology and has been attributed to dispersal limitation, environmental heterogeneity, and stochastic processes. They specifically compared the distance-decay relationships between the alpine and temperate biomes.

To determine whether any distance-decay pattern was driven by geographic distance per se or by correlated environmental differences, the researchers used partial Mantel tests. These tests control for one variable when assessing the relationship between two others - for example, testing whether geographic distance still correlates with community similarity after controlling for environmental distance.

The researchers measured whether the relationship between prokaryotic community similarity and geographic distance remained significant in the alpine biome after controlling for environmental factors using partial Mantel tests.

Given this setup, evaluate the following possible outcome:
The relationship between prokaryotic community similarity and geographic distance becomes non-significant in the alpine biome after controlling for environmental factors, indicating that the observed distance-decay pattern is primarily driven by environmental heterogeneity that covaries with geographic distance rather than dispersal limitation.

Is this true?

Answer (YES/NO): YES